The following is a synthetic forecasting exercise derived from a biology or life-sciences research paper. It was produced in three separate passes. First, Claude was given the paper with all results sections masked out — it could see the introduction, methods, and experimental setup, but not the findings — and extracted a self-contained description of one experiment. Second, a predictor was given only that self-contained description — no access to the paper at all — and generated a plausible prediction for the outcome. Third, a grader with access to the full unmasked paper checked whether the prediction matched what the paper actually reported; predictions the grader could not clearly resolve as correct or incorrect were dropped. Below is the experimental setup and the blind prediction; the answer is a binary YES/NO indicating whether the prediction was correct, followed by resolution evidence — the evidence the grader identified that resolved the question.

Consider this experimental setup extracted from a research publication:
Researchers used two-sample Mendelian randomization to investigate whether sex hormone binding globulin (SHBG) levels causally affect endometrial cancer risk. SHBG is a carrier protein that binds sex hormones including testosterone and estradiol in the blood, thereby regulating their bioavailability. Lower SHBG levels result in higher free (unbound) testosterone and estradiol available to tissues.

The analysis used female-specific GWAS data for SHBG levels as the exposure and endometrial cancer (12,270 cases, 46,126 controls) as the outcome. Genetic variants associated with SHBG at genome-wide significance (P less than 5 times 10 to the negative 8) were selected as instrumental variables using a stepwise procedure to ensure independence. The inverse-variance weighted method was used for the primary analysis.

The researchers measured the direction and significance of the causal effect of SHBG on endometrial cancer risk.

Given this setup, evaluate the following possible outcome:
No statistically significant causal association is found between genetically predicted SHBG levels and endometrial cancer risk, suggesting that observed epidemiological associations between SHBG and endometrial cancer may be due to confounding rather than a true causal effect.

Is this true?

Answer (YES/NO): NO